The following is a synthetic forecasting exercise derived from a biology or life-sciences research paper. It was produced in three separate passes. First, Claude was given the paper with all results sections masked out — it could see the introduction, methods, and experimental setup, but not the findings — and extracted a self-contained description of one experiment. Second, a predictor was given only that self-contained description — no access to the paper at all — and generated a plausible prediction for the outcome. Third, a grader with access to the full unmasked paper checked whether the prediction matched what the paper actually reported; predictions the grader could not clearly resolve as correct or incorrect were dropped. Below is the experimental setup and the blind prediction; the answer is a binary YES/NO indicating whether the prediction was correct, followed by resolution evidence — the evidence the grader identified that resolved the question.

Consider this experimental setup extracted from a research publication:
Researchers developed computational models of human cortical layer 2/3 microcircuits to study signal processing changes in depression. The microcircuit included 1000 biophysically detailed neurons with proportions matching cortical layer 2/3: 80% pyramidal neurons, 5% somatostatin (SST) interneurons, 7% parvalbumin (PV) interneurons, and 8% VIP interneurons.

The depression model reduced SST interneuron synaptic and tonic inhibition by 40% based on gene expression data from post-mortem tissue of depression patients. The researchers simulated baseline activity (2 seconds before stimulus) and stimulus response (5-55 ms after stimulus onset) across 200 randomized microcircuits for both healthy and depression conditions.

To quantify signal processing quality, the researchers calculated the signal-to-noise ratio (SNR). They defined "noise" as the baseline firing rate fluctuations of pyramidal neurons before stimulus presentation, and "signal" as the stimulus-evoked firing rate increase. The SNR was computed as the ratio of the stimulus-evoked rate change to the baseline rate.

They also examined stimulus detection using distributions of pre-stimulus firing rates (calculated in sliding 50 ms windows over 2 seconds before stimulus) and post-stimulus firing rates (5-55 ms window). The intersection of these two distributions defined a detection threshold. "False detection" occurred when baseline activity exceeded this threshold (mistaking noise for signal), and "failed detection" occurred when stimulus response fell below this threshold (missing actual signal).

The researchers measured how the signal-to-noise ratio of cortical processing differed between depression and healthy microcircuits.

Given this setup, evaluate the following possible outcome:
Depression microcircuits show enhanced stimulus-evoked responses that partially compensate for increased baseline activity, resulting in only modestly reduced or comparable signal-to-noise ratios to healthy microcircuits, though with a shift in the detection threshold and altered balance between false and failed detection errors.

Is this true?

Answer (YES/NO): NO